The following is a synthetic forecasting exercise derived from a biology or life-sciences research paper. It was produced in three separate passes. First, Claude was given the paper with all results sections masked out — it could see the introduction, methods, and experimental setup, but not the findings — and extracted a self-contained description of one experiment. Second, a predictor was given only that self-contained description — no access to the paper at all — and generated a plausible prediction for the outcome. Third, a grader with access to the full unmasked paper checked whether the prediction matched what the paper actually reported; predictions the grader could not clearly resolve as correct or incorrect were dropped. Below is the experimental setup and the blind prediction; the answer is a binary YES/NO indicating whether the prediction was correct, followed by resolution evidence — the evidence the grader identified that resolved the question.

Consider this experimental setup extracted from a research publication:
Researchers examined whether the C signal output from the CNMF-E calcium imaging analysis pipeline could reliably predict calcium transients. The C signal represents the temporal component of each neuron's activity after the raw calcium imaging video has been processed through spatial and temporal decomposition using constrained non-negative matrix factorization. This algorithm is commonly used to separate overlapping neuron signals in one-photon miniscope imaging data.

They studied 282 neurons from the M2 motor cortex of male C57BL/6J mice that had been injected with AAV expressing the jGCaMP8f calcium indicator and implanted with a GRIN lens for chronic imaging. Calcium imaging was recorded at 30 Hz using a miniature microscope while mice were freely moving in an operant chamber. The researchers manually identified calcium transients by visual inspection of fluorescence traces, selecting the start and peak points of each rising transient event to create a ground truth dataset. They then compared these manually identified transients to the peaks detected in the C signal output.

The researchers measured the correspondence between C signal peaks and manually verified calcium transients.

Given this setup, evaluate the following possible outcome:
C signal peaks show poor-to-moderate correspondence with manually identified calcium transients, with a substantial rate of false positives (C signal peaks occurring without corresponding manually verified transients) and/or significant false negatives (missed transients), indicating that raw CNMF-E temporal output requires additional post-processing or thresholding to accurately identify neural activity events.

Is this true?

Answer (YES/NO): YES